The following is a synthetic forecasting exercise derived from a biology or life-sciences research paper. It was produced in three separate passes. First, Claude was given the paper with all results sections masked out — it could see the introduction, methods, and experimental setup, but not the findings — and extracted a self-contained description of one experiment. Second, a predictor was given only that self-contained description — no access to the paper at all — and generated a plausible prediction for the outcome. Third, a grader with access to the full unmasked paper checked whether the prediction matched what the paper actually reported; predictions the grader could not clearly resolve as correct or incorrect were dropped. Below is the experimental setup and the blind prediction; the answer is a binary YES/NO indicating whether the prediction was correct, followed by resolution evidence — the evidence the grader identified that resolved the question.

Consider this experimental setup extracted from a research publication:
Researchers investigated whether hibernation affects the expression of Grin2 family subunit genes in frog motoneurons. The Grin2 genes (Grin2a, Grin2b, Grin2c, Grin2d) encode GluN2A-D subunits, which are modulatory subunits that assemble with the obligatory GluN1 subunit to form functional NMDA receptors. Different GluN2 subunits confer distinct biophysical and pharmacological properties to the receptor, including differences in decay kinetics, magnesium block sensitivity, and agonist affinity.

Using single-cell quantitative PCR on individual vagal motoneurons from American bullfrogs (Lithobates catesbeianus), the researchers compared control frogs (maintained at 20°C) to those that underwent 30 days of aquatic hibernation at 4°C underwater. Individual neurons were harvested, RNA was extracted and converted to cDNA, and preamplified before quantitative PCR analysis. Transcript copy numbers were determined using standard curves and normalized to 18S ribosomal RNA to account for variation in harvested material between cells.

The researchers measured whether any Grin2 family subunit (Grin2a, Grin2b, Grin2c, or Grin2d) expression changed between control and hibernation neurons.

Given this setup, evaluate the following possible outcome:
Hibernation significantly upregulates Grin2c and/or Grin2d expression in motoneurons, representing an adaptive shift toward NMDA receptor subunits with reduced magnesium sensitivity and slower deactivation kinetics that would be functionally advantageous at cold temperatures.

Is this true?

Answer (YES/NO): NO